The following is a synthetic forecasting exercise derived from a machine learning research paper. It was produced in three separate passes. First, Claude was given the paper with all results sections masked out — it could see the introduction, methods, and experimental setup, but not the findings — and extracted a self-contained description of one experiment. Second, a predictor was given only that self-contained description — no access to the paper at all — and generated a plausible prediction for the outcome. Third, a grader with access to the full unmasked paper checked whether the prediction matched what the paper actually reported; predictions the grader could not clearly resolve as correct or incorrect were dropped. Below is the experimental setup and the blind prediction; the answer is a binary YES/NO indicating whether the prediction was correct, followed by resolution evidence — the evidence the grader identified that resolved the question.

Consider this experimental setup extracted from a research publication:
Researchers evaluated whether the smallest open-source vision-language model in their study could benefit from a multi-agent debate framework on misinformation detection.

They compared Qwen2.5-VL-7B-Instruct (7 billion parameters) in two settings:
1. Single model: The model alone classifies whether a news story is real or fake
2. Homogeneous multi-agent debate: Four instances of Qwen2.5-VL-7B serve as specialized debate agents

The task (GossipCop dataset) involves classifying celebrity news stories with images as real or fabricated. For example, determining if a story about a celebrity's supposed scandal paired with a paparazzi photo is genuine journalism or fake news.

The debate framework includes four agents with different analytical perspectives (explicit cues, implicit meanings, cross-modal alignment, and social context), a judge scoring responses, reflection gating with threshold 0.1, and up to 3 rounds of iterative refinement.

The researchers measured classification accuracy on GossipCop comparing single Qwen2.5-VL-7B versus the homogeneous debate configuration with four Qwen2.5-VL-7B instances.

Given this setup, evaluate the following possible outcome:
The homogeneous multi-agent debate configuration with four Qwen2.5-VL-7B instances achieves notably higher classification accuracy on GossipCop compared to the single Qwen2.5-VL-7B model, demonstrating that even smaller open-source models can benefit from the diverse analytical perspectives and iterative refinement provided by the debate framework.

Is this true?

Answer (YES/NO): NO